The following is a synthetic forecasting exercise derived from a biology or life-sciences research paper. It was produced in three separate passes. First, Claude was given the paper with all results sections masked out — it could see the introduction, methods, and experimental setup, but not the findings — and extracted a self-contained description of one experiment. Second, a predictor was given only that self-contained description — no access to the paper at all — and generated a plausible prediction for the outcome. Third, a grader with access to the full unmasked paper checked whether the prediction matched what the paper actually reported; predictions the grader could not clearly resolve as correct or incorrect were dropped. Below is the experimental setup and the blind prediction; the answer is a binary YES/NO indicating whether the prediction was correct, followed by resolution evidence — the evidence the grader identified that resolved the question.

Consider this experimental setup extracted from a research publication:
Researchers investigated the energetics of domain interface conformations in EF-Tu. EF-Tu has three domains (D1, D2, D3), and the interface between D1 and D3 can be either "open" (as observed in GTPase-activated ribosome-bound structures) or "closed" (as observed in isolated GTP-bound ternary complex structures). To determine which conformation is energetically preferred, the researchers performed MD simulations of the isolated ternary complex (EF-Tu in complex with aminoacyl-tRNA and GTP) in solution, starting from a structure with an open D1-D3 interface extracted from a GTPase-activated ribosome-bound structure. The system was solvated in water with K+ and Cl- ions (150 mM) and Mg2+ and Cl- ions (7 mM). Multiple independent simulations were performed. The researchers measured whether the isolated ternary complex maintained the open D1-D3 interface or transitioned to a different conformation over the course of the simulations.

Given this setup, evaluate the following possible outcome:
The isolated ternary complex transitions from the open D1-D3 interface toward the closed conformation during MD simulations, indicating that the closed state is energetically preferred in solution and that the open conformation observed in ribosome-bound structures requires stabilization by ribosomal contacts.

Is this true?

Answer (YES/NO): YES